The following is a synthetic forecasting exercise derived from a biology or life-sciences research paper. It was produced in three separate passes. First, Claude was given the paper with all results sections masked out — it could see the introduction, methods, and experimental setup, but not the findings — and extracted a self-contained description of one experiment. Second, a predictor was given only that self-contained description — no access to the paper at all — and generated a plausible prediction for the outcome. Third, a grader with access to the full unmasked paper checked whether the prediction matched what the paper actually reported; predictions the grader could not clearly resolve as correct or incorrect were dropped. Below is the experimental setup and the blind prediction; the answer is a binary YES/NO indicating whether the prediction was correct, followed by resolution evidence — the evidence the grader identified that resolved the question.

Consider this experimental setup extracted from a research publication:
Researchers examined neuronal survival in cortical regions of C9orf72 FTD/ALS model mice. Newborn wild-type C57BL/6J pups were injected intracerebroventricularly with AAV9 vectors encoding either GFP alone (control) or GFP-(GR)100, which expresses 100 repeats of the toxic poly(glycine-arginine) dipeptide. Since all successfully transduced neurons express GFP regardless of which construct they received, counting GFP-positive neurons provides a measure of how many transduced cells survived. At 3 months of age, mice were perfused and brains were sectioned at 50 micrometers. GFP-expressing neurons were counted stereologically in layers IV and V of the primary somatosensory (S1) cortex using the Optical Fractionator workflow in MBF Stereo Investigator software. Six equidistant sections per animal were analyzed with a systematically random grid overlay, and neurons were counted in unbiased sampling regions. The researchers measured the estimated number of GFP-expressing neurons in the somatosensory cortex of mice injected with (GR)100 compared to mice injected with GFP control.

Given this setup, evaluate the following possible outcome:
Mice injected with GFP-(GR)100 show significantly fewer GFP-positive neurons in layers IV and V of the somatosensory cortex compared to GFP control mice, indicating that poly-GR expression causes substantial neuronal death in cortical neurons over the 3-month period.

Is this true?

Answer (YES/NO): YES